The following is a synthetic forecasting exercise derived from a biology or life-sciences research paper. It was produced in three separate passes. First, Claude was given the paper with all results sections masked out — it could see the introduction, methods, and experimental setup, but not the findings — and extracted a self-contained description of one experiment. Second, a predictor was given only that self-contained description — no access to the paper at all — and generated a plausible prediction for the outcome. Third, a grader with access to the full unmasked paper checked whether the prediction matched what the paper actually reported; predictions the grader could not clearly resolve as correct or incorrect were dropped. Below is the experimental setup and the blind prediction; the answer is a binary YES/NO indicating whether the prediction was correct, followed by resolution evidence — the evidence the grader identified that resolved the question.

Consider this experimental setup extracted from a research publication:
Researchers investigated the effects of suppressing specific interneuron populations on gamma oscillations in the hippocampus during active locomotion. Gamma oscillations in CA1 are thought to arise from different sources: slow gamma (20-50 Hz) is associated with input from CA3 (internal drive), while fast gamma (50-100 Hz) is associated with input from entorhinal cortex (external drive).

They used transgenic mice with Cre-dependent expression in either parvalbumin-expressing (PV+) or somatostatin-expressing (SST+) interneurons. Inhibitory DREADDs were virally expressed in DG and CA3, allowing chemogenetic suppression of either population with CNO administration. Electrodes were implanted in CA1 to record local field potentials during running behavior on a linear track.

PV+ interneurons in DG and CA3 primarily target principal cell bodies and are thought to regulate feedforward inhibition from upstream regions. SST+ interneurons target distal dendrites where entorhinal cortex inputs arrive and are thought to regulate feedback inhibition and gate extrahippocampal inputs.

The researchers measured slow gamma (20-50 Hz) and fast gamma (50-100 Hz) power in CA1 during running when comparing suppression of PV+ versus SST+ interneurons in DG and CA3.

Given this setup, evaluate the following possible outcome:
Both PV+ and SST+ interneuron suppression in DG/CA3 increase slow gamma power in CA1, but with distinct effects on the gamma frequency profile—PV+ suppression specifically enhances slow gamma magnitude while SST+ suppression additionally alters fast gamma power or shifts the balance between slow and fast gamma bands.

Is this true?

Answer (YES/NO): NO